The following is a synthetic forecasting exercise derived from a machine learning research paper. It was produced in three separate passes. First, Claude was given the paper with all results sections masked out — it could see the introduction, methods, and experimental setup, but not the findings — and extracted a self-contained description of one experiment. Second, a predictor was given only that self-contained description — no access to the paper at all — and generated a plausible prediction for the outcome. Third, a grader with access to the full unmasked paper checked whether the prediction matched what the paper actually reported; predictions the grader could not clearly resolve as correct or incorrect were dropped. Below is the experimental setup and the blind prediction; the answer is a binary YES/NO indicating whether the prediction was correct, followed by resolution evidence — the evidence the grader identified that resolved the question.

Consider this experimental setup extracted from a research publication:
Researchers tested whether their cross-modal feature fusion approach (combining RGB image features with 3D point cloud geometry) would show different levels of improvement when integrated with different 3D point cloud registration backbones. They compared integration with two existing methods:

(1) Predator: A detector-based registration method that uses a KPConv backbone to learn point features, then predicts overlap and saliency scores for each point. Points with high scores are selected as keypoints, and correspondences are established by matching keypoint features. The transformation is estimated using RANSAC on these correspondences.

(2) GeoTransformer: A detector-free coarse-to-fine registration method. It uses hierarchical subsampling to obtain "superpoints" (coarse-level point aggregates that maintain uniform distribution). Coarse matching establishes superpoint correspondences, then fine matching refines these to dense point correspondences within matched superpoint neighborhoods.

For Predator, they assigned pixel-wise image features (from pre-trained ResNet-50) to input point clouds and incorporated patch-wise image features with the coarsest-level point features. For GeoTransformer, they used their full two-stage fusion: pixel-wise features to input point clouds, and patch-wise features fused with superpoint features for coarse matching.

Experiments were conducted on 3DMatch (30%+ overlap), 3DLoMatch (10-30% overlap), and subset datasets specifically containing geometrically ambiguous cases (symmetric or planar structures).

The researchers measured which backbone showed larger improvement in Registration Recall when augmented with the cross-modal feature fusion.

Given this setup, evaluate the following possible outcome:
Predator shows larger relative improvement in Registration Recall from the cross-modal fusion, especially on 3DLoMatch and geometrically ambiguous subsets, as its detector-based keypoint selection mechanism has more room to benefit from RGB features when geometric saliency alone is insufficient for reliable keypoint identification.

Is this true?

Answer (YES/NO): NO